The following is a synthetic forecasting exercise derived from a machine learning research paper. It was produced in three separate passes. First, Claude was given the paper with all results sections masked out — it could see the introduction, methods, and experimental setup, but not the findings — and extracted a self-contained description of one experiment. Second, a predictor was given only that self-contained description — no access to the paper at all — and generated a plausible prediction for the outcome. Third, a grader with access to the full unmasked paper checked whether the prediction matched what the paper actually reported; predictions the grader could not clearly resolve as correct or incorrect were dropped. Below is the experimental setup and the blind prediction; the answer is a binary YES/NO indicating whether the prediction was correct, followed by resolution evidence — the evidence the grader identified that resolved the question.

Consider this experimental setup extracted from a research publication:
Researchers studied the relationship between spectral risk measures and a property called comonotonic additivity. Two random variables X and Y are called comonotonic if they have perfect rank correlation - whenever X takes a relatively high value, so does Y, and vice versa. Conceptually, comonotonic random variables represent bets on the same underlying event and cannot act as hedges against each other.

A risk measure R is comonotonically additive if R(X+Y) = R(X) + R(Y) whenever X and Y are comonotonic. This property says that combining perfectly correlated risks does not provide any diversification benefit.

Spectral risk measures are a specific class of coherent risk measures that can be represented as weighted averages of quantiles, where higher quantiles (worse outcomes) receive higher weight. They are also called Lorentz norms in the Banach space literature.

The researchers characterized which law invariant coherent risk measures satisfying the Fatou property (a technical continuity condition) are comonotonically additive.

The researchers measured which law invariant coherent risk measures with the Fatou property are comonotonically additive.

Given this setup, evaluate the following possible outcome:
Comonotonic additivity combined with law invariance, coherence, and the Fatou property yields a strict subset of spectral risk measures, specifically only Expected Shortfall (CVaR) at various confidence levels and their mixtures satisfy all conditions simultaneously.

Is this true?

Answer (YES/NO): NO